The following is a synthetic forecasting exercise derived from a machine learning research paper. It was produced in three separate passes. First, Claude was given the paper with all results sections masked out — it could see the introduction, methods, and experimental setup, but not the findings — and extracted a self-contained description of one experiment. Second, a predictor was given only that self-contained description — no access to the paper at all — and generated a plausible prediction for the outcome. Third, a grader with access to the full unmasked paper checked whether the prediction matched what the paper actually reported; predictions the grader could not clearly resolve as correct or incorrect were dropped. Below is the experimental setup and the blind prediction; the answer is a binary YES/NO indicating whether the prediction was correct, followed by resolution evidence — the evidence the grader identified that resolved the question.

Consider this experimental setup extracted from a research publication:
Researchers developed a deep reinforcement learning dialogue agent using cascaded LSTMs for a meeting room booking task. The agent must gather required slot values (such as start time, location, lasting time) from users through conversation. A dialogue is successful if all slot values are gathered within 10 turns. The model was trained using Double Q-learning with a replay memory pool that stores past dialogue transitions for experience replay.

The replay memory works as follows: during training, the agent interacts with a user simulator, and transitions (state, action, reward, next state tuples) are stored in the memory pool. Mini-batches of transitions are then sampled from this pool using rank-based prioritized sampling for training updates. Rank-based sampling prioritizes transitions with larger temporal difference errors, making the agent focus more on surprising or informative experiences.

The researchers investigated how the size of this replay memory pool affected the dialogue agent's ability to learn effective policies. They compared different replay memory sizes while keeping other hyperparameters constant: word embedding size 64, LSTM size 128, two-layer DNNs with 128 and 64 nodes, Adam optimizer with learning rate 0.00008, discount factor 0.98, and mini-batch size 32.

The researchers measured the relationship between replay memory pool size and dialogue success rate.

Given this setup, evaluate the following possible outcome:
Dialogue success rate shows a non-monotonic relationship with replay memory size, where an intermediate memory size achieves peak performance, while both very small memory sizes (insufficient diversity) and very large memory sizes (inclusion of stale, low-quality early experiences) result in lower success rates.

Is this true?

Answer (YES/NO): YES